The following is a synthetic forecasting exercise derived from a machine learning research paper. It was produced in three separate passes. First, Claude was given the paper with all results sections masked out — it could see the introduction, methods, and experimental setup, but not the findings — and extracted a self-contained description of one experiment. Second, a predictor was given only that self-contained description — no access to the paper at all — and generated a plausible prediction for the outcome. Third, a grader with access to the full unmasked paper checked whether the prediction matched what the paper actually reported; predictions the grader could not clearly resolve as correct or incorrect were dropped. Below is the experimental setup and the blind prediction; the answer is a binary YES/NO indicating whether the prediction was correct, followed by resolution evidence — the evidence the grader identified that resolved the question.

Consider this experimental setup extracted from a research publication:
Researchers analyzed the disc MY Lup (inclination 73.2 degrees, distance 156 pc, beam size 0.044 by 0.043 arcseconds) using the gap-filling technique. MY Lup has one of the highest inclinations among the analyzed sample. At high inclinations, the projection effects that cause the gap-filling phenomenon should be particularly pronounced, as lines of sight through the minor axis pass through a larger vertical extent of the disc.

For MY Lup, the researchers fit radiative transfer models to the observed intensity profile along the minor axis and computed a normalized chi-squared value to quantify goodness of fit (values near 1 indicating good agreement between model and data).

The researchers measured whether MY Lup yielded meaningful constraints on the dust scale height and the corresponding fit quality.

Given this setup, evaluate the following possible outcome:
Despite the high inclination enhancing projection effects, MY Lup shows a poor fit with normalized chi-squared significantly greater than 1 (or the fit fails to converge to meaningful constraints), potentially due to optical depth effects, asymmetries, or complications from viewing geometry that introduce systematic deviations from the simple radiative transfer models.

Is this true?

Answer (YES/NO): NO